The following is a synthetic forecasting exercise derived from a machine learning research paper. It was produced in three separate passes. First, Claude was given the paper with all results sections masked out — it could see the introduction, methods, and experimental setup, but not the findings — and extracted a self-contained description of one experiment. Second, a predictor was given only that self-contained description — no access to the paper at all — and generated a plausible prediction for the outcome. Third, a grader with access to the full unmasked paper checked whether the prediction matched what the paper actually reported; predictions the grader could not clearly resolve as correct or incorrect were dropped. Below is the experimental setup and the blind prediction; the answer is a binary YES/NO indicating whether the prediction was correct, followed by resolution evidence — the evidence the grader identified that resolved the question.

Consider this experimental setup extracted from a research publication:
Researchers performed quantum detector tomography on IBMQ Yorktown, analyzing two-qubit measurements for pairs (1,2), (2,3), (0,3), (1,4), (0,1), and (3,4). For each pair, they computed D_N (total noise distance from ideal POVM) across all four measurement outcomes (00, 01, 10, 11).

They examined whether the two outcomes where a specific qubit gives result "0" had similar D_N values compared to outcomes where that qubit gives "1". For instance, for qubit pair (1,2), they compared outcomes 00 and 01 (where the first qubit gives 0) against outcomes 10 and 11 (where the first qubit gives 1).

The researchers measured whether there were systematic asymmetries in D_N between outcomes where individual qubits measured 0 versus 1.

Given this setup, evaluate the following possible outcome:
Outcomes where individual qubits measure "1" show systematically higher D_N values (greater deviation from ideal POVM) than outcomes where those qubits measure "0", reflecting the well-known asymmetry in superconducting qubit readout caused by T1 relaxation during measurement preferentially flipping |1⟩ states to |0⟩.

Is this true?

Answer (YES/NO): NO